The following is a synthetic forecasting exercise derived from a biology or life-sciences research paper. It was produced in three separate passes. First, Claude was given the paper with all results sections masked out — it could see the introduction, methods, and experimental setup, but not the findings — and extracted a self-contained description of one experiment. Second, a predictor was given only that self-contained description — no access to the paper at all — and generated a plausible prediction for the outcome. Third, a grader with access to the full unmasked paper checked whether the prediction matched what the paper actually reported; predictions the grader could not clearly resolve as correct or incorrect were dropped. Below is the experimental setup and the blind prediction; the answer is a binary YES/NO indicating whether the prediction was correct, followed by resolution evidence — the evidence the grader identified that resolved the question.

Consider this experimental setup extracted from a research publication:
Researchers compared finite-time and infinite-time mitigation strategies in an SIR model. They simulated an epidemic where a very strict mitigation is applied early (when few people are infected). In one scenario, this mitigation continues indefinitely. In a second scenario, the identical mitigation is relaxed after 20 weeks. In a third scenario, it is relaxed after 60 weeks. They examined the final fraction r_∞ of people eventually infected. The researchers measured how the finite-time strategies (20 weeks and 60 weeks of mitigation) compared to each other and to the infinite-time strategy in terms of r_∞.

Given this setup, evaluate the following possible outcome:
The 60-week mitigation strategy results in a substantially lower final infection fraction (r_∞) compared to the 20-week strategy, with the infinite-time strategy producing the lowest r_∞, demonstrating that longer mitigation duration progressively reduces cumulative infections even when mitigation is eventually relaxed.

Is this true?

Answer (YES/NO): NO